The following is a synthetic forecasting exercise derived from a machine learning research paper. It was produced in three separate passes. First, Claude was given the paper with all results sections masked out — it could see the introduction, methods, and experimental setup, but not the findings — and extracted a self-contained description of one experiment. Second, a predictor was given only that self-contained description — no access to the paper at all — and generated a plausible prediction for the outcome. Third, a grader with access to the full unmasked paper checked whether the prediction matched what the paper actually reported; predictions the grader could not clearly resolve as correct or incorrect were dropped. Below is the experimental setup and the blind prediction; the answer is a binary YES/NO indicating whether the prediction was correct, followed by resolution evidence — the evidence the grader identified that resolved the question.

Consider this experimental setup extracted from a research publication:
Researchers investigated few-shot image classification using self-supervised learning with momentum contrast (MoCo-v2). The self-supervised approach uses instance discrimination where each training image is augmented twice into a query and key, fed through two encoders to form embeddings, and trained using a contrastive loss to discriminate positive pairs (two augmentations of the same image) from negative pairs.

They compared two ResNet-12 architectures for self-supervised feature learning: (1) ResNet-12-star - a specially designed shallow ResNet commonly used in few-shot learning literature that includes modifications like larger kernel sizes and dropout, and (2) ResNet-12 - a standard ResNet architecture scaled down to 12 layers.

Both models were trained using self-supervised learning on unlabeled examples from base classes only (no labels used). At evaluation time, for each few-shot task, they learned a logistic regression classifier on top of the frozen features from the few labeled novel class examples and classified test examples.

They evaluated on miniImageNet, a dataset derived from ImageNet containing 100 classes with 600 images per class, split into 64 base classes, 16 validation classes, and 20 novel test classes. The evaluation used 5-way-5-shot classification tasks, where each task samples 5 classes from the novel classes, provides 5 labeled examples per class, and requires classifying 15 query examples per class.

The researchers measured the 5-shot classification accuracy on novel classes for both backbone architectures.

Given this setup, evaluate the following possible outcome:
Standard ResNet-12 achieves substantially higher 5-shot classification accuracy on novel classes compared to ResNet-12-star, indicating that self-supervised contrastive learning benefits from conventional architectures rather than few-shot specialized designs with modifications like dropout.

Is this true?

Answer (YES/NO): YES